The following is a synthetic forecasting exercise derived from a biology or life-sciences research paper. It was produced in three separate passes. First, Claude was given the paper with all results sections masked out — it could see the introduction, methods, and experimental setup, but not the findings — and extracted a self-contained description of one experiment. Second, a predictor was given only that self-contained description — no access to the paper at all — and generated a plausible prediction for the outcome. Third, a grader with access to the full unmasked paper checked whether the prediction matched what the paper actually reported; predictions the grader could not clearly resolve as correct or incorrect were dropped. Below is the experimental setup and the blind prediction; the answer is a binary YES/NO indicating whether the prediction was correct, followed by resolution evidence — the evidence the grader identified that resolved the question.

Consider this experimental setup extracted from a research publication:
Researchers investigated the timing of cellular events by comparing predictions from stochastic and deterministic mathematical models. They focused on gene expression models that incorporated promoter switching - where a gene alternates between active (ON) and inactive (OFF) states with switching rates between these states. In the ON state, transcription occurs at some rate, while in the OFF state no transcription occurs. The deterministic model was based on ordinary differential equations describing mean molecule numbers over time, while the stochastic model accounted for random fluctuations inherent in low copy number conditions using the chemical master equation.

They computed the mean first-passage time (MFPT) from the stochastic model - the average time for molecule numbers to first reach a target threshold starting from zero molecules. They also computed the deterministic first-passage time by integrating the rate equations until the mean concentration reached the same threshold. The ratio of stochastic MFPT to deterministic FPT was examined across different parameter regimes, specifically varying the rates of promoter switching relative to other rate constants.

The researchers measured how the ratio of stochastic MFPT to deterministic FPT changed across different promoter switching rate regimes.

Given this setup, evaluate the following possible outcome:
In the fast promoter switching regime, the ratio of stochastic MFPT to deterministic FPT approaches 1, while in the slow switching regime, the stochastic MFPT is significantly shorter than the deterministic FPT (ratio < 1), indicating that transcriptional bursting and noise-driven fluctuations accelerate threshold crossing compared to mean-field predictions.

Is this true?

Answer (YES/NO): NO